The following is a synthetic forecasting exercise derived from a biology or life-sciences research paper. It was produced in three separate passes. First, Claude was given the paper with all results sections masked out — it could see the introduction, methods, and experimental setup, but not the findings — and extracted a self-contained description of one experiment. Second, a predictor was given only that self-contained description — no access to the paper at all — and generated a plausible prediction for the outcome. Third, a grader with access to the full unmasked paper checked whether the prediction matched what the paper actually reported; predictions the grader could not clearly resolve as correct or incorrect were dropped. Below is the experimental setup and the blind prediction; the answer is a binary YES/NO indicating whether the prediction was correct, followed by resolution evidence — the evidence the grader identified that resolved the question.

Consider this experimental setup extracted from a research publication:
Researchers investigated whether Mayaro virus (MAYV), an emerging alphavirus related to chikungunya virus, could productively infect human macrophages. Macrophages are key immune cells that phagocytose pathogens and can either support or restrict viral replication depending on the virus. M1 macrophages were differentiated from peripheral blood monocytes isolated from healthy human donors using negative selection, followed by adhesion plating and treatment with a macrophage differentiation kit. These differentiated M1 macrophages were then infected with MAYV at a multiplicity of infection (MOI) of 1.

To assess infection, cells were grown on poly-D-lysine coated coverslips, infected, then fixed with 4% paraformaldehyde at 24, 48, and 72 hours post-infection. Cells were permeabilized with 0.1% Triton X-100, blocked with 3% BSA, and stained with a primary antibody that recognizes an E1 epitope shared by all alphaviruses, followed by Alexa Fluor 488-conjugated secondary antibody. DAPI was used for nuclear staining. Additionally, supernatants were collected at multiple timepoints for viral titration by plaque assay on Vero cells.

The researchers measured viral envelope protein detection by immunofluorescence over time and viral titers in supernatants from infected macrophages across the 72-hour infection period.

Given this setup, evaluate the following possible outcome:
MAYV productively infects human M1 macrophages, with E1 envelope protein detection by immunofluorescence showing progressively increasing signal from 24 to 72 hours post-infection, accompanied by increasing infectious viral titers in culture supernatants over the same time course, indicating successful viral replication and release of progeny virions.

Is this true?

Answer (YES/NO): NO